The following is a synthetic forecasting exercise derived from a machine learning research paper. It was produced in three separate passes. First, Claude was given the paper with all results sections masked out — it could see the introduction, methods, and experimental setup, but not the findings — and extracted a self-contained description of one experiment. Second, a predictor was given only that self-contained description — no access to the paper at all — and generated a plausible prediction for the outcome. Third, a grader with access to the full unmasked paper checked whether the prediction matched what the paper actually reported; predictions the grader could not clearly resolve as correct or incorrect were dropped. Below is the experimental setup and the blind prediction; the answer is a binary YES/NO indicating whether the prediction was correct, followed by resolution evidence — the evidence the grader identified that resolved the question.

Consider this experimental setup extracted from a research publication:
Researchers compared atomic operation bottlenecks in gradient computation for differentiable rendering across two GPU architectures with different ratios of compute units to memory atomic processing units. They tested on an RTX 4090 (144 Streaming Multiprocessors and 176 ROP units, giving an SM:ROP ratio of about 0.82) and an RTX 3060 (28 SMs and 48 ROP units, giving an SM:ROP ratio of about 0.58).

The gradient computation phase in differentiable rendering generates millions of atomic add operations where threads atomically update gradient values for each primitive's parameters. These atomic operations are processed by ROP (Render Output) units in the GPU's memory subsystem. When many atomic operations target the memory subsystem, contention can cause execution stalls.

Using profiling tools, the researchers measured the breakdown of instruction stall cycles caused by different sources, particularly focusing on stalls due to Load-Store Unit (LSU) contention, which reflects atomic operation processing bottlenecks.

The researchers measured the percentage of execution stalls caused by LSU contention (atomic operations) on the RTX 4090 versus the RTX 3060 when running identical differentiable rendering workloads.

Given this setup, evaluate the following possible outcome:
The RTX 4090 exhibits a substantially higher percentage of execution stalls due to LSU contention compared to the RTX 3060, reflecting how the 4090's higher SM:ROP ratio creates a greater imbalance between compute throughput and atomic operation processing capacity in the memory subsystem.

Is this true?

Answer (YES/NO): YES